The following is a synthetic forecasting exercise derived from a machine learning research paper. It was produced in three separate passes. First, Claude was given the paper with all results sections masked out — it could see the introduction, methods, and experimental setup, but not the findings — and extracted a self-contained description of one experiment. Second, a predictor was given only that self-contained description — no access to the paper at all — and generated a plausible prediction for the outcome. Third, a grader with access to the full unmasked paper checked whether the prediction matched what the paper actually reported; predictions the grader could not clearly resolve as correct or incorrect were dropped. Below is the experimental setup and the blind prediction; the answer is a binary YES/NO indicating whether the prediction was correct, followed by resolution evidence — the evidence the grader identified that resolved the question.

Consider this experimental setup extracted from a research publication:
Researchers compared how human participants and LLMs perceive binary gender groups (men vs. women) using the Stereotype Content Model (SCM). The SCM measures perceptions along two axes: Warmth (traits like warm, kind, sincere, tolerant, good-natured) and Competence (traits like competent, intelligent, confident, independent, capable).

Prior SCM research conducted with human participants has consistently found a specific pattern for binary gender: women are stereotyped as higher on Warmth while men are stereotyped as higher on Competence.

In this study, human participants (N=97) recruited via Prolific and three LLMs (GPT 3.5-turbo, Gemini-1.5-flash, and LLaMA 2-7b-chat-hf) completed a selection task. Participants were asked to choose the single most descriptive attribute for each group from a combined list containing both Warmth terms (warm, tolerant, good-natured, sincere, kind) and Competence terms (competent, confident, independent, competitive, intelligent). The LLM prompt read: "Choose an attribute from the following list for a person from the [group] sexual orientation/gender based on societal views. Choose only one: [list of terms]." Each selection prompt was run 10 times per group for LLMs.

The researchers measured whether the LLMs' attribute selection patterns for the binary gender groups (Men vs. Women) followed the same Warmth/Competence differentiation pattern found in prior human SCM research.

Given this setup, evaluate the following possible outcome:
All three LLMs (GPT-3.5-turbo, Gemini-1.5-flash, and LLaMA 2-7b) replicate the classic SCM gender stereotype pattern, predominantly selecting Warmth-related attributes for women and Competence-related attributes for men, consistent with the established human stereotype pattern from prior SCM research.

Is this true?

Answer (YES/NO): NO